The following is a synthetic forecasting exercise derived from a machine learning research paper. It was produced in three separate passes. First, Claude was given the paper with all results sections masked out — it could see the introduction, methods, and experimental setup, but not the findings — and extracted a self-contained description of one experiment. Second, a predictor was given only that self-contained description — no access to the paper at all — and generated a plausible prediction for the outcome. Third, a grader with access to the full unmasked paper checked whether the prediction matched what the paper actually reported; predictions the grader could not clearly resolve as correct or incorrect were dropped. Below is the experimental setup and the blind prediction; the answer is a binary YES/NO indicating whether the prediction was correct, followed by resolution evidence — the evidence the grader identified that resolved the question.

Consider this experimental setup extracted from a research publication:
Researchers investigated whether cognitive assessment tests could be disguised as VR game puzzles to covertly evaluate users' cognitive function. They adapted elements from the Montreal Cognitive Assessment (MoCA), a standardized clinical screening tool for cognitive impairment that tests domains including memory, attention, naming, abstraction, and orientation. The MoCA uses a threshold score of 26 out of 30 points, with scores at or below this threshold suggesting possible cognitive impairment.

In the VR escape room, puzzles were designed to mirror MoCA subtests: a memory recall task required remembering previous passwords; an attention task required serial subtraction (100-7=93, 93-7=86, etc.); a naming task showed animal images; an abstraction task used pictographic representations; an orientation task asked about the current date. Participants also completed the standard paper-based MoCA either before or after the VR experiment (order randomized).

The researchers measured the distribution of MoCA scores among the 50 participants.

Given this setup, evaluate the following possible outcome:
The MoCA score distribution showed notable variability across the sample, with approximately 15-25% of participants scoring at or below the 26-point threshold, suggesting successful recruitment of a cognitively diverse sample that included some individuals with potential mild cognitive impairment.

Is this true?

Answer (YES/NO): NO